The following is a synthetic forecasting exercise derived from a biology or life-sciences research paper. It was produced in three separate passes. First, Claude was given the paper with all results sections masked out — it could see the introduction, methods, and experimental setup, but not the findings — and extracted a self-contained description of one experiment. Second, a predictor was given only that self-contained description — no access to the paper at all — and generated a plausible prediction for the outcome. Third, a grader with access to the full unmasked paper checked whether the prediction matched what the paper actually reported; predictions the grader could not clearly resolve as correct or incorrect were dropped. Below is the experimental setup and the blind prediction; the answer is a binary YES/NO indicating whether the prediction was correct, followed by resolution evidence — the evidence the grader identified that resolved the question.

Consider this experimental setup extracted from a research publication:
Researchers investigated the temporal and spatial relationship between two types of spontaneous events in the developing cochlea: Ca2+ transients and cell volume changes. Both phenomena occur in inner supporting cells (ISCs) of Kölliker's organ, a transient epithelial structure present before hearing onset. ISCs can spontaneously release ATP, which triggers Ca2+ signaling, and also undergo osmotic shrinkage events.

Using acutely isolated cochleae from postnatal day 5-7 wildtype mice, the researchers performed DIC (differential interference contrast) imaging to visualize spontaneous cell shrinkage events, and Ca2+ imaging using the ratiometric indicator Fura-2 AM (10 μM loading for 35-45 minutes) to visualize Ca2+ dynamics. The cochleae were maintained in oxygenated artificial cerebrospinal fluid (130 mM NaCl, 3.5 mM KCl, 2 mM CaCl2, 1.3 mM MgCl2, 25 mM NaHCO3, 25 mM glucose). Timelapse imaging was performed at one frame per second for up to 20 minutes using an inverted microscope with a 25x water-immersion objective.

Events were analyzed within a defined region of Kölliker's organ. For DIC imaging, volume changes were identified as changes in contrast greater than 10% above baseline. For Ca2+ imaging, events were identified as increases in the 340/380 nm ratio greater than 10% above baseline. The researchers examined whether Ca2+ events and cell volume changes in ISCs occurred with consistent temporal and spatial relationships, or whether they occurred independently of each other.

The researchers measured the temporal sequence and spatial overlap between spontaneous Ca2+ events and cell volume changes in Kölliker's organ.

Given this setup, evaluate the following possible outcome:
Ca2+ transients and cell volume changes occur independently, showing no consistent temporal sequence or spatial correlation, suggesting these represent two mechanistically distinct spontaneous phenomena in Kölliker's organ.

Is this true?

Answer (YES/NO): NO